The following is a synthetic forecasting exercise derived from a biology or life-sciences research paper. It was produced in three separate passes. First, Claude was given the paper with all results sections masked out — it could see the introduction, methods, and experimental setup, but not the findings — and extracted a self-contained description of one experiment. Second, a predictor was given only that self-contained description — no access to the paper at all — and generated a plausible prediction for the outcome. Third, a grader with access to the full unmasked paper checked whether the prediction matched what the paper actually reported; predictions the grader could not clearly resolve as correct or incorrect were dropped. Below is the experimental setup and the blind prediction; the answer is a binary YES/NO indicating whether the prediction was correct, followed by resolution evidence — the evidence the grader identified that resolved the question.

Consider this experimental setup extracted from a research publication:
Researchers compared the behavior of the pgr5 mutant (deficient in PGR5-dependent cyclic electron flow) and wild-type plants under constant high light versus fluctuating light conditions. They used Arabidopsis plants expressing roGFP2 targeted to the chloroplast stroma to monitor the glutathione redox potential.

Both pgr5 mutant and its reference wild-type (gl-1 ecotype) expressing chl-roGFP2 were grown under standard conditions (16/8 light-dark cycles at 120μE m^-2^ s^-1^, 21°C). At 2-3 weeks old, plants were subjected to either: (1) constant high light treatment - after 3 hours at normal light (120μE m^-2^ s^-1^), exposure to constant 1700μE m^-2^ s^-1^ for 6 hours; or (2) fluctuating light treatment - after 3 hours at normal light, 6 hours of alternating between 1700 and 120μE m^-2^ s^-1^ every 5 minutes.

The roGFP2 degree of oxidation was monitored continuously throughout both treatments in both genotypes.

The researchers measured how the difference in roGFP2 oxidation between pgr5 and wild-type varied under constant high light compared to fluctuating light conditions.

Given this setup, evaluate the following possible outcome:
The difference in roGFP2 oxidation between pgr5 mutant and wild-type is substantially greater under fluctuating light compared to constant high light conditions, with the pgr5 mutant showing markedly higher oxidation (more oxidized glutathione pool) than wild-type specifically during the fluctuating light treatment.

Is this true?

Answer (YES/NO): NO